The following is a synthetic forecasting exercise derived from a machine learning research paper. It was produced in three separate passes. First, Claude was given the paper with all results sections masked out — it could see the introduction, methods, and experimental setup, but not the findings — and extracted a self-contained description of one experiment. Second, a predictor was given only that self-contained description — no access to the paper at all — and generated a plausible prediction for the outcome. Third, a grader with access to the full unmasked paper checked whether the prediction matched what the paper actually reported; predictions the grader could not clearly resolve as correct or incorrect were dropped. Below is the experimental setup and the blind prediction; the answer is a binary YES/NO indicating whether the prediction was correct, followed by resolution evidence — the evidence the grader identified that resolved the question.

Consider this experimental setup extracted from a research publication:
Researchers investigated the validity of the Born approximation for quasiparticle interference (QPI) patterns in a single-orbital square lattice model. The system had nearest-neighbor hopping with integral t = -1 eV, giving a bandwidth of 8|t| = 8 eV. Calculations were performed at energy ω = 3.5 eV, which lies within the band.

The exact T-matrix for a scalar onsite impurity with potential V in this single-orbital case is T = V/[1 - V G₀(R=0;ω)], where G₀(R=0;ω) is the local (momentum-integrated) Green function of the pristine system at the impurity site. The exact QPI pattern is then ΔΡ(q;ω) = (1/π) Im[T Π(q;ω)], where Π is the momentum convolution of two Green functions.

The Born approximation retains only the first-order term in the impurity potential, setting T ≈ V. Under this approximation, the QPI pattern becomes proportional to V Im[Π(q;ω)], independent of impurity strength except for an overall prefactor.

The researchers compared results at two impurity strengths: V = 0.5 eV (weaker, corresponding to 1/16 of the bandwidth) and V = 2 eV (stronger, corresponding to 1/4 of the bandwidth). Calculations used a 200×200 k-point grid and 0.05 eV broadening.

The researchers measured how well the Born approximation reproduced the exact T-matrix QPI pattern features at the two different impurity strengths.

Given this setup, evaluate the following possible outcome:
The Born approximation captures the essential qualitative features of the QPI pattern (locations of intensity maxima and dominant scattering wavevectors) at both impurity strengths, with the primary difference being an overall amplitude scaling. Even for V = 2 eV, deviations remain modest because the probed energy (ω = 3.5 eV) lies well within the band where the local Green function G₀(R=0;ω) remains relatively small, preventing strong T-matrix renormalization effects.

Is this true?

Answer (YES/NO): NO